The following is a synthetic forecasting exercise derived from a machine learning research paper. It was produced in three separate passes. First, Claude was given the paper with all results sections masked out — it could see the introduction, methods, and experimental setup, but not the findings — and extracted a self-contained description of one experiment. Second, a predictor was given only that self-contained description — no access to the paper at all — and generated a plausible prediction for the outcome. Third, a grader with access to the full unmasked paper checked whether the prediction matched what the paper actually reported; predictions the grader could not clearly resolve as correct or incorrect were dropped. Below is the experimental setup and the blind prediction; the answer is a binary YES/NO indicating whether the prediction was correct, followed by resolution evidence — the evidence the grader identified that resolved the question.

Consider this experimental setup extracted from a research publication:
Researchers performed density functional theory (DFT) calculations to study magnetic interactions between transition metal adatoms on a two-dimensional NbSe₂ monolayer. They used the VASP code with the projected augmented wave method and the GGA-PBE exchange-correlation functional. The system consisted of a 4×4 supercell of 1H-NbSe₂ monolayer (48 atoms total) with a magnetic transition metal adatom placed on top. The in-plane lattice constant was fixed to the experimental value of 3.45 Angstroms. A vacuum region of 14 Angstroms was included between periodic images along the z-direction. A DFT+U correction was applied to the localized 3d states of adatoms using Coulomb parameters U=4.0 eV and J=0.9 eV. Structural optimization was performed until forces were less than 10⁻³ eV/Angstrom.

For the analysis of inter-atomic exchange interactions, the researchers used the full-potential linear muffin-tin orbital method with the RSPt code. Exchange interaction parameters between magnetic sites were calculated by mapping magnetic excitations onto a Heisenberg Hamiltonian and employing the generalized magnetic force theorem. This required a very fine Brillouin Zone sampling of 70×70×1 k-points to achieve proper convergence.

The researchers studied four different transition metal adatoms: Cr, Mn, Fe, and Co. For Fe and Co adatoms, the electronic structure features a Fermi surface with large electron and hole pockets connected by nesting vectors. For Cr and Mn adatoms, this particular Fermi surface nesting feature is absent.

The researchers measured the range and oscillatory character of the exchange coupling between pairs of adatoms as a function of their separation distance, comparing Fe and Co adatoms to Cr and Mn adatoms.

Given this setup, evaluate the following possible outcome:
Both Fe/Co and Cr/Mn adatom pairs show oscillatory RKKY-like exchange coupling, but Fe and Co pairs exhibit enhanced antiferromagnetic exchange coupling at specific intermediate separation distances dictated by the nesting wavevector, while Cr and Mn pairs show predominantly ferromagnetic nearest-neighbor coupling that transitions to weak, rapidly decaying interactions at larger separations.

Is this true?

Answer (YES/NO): NO